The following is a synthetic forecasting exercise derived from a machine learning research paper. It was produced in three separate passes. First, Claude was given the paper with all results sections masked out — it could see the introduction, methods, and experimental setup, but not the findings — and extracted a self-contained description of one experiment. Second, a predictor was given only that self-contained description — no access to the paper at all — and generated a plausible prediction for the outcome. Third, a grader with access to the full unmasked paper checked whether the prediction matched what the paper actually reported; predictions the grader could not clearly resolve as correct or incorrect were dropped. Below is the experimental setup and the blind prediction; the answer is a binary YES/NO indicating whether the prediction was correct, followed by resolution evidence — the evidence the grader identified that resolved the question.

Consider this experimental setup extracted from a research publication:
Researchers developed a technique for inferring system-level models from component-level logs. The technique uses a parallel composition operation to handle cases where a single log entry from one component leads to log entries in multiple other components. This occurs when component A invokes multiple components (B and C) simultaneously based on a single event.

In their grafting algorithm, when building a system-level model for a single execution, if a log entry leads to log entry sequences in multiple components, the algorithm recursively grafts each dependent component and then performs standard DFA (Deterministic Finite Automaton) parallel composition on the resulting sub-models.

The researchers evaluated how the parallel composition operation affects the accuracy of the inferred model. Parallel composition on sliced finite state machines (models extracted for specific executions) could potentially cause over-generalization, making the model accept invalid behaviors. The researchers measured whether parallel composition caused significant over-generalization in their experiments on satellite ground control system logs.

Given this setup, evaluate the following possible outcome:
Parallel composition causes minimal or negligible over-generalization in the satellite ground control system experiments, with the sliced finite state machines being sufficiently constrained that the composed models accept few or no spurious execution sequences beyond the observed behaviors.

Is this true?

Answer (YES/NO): YES